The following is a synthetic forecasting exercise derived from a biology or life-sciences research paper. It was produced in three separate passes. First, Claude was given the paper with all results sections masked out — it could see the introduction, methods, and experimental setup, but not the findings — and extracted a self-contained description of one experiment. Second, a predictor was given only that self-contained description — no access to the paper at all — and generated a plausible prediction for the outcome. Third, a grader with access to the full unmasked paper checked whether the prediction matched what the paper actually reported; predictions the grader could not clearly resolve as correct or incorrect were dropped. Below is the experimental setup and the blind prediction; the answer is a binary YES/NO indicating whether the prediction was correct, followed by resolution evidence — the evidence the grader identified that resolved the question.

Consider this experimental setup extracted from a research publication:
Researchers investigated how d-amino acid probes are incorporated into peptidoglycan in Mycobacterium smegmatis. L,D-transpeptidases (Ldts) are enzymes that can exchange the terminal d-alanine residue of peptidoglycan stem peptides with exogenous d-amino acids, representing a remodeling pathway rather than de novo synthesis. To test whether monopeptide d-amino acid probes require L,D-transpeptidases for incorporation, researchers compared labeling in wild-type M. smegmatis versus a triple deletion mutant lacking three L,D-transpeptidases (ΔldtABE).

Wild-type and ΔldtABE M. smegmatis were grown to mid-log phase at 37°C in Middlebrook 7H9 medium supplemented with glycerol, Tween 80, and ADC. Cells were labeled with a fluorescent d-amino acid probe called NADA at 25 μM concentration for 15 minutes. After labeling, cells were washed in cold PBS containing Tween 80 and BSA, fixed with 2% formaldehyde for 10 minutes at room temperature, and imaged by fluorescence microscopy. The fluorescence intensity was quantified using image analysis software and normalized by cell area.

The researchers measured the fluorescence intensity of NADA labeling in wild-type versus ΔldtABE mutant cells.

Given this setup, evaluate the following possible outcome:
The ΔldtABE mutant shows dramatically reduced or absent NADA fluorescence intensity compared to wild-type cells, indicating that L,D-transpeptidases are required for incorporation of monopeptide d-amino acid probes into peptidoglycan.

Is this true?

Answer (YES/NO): YES